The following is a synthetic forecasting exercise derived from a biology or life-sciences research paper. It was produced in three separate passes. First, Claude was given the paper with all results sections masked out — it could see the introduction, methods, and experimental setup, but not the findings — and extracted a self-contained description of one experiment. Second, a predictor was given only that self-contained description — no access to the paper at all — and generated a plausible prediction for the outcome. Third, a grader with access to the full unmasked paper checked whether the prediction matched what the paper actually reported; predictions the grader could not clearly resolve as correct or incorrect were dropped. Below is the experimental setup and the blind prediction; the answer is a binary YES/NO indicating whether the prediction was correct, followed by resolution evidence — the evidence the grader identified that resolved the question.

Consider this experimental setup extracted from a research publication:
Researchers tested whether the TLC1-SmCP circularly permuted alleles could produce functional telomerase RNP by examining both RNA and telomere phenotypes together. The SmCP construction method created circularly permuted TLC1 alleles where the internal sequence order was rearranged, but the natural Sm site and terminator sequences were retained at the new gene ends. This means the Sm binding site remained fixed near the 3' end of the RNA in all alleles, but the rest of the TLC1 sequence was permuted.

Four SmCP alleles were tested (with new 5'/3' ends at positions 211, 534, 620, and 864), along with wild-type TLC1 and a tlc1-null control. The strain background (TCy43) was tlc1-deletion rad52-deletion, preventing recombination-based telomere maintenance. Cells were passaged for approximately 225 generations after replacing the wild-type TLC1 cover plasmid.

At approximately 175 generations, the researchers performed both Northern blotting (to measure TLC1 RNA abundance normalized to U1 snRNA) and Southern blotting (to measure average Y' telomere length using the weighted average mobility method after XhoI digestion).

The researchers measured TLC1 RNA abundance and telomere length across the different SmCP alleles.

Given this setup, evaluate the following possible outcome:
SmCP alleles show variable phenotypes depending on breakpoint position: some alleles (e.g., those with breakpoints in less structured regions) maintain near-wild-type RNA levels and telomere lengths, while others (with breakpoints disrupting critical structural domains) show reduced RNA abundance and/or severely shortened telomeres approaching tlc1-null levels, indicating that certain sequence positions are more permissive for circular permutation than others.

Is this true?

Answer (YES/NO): NO